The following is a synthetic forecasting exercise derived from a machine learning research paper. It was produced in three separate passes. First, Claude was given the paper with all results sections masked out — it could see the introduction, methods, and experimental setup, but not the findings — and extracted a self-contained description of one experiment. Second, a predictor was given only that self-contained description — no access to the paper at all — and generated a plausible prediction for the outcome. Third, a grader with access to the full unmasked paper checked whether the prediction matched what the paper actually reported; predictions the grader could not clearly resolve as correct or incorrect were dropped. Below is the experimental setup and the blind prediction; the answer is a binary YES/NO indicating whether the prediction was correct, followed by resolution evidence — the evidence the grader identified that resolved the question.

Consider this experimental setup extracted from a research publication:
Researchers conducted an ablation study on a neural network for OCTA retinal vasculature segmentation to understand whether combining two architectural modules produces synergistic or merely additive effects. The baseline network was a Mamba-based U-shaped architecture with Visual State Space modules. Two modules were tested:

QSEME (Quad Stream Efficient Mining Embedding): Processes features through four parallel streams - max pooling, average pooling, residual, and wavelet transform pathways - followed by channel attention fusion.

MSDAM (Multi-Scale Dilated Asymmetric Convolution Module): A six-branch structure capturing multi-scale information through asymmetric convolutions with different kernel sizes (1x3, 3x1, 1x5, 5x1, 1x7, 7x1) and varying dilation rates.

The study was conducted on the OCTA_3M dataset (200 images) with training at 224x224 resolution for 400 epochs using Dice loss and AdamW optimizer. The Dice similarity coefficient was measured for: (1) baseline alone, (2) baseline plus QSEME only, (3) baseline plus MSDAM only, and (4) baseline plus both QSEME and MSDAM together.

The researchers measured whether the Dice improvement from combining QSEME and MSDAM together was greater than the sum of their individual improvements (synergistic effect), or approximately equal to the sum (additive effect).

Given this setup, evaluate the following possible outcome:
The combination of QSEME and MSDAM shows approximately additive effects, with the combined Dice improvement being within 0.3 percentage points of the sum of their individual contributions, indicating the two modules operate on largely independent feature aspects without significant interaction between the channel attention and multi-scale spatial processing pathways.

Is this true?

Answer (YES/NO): YES